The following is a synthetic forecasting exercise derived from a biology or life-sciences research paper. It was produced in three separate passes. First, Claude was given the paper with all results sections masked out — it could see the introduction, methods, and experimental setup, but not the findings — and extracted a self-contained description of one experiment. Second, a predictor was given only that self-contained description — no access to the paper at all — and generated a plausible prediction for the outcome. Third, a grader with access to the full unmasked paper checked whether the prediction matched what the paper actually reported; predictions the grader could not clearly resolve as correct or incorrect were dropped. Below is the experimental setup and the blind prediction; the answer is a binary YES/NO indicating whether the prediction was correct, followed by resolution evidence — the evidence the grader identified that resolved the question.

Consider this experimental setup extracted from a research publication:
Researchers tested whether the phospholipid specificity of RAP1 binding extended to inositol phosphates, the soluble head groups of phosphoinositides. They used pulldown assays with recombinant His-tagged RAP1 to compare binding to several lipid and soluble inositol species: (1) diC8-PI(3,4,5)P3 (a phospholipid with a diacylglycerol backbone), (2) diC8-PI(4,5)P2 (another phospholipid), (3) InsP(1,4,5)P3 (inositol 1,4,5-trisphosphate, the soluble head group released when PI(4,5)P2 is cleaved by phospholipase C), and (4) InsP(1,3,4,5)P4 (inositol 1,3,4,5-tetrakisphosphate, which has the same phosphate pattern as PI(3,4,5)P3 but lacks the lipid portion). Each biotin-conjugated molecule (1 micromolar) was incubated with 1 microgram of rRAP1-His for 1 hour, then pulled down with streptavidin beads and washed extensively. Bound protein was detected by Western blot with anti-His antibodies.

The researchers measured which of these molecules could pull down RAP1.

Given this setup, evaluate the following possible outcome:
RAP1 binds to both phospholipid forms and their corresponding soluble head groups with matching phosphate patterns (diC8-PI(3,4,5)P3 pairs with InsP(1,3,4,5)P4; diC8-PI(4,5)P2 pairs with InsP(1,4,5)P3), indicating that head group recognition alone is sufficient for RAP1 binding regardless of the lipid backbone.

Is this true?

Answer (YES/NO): NO